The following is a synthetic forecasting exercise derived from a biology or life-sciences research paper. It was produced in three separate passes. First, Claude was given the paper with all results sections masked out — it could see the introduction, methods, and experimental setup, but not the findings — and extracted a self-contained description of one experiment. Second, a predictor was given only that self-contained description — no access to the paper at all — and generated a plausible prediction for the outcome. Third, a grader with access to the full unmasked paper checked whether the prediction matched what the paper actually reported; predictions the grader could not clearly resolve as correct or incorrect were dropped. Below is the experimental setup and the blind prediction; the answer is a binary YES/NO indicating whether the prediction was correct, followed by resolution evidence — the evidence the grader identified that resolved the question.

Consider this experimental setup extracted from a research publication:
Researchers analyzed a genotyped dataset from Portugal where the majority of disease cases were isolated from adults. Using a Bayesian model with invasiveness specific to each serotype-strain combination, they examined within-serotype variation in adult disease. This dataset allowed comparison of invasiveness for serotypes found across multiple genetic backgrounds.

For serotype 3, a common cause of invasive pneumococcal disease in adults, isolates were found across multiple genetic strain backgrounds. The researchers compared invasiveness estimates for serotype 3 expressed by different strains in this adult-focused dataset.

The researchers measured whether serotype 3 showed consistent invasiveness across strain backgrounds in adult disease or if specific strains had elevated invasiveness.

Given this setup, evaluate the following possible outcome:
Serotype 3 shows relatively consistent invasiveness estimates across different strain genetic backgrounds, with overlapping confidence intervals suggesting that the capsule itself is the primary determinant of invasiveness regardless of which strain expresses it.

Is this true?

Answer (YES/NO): NO